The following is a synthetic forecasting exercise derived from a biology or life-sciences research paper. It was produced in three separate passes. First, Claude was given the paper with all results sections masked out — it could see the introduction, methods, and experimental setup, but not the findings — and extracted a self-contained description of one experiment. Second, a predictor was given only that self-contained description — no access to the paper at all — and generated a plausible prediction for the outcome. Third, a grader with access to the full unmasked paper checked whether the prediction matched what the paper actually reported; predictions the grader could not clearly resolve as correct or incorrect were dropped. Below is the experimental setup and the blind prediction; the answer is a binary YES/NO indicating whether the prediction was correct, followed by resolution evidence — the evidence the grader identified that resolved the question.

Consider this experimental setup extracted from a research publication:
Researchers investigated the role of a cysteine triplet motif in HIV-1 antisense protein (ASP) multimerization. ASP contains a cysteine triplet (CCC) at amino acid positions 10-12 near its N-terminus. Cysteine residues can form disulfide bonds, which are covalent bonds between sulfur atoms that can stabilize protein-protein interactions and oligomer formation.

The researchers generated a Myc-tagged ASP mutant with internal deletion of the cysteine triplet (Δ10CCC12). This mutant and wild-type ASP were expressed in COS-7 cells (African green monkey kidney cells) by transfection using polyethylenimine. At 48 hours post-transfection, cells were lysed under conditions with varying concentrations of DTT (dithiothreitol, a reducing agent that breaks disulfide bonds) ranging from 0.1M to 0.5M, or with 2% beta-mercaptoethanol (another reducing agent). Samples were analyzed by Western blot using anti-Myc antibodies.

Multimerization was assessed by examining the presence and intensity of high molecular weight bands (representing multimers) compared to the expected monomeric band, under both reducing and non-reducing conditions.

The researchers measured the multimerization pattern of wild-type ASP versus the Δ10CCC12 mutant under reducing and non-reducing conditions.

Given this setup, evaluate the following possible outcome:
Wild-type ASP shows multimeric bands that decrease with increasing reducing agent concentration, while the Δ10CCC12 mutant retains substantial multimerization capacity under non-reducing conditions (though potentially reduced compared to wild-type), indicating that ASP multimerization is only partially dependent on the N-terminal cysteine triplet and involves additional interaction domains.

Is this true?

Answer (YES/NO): YES